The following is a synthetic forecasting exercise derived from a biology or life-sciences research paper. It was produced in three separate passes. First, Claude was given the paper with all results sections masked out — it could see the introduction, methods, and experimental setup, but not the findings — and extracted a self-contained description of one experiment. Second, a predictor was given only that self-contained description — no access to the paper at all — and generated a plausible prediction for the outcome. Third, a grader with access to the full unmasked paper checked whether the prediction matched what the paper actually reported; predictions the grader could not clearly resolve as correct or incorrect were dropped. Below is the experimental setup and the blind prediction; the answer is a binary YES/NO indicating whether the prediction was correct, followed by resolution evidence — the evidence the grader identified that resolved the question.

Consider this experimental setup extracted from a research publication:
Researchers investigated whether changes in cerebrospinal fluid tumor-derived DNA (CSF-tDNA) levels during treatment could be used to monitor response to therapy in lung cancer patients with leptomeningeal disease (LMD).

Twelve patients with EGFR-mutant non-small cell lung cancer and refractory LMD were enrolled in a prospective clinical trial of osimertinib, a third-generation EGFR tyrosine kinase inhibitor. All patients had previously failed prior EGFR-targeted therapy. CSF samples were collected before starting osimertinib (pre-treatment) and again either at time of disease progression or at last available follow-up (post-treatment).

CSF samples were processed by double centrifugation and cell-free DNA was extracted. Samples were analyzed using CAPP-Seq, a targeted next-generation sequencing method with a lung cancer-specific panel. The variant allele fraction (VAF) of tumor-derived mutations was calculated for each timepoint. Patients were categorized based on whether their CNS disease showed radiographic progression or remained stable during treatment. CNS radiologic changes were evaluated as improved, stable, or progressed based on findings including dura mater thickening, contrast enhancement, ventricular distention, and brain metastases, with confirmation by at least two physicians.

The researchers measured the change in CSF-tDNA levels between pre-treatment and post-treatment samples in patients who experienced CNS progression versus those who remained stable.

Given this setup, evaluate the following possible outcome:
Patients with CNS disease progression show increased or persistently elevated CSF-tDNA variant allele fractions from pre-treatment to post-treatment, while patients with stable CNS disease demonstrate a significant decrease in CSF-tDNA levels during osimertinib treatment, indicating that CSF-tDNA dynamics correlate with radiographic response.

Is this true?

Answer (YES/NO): NO